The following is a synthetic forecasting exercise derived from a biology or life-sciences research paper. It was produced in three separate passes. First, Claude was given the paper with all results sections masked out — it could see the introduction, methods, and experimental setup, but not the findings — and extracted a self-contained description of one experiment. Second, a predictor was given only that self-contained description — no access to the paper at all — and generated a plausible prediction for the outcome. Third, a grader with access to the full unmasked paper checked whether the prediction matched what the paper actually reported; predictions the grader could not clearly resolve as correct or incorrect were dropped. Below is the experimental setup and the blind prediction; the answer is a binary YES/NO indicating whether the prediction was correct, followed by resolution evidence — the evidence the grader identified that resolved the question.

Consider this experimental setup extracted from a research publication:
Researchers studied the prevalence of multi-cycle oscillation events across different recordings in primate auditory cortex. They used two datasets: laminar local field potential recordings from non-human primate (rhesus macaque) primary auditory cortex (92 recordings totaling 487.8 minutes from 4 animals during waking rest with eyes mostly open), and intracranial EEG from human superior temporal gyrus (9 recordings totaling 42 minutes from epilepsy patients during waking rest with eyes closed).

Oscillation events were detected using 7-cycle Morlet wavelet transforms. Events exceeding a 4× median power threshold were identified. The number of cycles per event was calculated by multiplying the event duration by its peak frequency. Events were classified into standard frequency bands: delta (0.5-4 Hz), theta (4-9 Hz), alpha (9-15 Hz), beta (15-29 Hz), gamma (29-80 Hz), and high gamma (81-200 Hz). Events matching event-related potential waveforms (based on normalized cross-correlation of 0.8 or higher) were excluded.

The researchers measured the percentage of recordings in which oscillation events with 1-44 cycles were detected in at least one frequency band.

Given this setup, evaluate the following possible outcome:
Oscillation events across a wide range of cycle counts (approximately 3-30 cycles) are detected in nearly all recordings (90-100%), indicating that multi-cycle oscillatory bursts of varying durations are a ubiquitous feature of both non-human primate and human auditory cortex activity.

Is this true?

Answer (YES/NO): NO